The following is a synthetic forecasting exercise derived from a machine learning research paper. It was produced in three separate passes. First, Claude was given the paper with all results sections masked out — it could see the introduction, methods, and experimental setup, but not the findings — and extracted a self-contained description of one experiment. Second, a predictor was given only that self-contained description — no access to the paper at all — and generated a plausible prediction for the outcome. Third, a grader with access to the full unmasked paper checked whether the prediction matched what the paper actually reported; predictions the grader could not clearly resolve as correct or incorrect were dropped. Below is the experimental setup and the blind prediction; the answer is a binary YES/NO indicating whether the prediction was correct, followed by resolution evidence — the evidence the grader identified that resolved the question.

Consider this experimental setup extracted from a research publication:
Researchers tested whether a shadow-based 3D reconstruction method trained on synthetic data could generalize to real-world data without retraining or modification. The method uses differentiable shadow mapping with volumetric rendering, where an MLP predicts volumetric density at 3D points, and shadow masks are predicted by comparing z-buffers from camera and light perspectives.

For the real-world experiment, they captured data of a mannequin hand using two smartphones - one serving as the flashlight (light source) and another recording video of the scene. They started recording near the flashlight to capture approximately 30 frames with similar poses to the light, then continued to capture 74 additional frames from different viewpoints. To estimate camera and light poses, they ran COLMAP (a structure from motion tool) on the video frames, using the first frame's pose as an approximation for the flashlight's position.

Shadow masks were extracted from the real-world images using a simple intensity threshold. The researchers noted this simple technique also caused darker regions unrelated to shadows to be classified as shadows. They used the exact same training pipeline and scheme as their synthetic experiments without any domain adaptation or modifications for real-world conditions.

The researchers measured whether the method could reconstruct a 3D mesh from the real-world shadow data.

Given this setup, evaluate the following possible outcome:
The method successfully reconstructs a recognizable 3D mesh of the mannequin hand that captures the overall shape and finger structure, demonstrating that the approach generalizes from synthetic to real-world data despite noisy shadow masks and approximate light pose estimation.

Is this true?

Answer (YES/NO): YES